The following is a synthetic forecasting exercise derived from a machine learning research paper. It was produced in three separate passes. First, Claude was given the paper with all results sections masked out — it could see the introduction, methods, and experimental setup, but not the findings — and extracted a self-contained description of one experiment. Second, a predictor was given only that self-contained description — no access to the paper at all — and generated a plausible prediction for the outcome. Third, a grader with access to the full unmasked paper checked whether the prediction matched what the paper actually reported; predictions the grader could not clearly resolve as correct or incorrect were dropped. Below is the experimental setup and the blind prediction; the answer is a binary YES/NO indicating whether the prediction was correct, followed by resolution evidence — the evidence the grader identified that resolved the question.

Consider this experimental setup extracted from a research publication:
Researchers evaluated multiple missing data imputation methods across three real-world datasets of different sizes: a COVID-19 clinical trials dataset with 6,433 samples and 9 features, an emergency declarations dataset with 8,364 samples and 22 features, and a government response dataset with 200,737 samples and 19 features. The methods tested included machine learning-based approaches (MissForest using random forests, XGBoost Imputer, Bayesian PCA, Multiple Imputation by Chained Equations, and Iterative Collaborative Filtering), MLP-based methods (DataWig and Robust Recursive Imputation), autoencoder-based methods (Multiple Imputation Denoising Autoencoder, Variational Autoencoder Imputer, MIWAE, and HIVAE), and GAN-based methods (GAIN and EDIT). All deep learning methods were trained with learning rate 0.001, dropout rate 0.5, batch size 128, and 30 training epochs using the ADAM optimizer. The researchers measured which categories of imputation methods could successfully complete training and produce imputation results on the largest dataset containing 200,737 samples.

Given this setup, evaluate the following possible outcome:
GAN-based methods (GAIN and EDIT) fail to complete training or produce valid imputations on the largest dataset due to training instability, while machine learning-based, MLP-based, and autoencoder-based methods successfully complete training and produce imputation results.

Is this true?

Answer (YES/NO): NO